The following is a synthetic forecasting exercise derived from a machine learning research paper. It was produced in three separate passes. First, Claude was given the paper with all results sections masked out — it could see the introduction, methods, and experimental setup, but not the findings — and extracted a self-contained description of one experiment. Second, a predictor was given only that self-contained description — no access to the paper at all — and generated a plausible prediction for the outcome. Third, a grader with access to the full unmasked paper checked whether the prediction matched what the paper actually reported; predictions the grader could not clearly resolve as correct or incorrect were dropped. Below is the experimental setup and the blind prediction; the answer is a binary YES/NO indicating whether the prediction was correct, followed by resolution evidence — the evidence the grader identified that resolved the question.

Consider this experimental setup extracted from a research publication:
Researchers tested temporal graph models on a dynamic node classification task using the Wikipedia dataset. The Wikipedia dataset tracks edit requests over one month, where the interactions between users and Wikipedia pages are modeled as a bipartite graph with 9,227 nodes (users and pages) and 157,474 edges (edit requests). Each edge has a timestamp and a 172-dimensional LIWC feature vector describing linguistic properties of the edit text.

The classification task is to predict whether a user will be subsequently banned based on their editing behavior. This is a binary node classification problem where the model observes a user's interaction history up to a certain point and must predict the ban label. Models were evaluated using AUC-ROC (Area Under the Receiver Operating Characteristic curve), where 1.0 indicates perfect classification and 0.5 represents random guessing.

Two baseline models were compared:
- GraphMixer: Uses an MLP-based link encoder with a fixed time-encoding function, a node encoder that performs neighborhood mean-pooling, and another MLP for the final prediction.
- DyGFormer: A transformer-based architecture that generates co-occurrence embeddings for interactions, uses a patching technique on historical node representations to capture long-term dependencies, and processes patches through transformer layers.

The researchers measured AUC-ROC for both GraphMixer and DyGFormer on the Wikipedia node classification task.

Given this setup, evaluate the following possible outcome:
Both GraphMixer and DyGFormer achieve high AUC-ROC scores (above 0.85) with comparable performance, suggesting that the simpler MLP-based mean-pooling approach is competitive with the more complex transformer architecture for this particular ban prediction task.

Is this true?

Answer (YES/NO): YES